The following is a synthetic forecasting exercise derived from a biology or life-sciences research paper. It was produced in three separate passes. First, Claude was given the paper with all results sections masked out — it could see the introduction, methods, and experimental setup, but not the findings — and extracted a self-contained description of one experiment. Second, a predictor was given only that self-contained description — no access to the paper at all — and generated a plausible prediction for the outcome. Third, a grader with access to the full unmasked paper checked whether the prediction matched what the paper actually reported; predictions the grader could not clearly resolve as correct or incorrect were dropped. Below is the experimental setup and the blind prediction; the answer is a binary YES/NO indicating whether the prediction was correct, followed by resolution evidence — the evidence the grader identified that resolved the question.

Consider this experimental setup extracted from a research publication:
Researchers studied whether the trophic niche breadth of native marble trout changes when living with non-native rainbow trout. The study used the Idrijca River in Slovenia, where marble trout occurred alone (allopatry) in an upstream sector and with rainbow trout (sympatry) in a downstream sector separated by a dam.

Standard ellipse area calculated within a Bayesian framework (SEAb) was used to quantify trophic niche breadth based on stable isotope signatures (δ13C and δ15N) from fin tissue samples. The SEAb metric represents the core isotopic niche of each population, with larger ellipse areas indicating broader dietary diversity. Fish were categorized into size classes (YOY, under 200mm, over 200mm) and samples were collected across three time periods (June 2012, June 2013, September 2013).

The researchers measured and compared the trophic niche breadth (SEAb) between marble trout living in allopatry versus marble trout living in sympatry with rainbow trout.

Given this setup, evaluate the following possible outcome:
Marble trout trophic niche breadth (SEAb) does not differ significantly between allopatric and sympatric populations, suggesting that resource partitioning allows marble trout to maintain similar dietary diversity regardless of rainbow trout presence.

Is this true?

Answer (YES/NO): NO